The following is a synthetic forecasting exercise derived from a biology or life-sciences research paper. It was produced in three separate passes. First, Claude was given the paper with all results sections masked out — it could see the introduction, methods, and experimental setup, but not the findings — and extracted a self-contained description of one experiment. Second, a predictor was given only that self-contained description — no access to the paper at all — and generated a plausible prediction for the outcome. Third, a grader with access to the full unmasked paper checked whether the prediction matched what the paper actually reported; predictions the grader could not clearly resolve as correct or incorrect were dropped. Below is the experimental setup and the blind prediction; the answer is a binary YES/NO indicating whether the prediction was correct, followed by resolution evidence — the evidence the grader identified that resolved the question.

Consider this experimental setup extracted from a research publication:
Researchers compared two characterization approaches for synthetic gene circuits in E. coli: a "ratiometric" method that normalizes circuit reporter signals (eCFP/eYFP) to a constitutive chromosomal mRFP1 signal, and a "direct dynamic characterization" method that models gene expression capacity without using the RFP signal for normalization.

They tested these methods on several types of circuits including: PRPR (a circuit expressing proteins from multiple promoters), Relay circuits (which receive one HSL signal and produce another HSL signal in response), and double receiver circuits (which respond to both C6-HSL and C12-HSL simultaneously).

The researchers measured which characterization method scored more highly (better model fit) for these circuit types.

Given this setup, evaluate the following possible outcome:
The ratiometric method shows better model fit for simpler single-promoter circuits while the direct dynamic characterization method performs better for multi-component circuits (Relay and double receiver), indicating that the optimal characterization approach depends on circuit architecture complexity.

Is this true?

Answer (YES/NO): NO